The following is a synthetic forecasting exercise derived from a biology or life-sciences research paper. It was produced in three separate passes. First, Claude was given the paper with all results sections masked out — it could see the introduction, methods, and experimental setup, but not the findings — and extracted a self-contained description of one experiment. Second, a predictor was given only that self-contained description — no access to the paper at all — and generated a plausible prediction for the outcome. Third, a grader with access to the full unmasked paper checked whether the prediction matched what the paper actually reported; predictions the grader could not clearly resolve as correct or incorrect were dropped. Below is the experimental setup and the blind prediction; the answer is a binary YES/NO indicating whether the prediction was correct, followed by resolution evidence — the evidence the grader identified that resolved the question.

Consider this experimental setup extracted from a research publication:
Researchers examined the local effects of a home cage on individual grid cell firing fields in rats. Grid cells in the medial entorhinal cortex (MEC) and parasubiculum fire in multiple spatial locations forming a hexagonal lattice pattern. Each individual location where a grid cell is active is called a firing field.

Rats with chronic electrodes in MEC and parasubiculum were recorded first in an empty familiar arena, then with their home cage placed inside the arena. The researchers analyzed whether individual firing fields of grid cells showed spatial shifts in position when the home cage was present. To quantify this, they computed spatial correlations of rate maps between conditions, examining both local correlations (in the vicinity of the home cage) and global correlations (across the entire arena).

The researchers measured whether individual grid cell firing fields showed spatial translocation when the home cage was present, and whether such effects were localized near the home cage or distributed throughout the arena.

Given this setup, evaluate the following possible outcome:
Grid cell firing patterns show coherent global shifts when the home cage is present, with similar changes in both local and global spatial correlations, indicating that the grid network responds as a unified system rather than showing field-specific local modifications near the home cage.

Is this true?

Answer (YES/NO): NO